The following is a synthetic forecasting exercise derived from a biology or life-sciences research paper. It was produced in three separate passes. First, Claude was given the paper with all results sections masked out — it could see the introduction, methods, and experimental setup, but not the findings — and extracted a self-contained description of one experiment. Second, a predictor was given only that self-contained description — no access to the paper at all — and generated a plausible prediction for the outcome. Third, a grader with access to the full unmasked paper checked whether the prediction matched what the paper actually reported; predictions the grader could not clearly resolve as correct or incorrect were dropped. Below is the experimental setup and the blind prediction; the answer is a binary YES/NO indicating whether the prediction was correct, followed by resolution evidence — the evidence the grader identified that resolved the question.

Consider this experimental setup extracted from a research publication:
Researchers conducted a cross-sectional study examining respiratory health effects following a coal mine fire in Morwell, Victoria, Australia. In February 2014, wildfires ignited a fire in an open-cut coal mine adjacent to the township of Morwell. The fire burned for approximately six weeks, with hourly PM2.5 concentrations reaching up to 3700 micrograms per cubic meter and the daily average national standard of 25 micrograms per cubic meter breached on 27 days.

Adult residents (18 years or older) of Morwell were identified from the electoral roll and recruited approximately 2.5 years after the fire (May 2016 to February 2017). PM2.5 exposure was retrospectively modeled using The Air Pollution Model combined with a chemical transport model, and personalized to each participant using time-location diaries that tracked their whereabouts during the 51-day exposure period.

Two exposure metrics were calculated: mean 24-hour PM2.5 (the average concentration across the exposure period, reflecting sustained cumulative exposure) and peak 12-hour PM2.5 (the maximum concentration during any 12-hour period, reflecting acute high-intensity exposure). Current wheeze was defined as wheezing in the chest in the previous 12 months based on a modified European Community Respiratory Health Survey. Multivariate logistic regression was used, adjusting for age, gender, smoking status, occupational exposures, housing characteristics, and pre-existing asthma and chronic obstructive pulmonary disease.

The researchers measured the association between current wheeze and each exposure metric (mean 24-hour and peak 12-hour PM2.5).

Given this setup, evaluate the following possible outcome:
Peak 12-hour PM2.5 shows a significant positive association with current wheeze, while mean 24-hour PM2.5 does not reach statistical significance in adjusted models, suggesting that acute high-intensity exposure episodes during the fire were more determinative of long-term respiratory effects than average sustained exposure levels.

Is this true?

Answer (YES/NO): YES